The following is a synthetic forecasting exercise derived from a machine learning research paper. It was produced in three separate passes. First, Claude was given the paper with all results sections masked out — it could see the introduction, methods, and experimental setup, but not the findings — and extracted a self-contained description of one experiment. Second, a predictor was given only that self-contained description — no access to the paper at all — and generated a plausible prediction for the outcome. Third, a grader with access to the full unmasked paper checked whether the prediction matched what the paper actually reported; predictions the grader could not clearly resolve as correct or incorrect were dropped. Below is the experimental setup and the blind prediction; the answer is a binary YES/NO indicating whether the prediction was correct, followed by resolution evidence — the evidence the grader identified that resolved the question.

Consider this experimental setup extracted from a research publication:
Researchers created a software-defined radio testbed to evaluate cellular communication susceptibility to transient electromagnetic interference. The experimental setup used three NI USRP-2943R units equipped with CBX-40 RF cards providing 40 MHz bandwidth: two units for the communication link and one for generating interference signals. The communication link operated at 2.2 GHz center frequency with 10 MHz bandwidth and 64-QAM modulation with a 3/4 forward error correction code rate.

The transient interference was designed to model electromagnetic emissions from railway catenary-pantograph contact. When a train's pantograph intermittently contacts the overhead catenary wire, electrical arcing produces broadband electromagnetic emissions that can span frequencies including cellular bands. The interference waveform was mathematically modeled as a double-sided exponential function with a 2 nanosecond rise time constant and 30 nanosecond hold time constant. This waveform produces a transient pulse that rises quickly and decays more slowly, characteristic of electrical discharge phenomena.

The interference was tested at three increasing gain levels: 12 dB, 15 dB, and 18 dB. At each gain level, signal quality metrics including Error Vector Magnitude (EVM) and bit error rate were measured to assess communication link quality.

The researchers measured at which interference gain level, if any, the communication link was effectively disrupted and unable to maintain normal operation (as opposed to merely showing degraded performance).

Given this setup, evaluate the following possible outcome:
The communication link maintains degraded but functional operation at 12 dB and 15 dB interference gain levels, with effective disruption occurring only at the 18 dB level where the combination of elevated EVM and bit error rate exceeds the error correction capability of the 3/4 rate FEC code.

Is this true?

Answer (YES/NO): YES